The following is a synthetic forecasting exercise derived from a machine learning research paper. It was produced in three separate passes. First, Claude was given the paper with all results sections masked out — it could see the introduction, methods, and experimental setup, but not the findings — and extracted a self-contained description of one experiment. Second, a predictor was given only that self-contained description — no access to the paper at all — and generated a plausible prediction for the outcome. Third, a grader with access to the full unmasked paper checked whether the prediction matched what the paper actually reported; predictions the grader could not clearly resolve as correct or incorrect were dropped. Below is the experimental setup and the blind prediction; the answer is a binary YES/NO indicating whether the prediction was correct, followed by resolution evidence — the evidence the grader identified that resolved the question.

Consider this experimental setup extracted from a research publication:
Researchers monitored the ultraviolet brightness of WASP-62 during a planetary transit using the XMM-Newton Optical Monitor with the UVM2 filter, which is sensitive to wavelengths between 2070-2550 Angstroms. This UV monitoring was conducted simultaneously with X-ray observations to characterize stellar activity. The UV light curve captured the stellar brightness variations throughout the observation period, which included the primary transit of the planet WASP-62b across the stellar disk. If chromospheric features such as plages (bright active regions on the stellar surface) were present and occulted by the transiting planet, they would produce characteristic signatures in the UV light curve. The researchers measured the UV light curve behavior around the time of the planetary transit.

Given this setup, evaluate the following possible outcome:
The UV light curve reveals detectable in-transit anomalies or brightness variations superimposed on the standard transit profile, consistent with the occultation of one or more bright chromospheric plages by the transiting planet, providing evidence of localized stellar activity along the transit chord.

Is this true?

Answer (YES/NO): YES